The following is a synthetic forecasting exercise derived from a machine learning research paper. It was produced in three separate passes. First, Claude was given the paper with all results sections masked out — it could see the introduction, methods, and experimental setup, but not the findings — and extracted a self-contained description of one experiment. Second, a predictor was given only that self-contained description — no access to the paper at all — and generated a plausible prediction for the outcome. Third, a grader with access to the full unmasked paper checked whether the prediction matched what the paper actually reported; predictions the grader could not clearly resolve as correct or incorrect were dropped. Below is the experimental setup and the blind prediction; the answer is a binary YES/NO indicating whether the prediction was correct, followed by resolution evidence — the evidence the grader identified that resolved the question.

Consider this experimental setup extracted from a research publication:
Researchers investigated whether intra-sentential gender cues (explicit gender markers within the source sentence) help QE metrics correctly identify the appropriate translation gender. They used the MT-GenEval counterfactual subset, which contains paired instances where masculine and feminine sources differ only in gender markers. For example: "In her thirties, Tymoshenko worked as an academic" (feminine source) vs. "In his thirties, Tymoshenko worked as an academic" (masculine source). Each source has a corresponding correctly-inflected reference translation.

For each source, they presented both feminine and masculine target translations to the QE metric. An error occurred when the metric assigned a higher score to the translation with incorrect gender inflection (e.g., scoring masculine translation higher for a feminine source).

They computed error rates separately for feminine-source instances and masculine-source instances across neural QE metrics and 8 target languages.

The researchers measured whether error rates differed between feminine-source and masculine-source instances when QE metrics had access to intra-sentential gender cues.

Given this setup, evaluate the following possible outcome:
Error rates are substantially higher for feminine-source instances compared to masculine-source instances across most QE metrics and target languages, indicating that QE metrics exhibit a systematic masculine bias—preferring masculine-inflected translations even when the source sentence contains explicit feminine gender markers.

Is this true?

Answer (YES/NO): YES